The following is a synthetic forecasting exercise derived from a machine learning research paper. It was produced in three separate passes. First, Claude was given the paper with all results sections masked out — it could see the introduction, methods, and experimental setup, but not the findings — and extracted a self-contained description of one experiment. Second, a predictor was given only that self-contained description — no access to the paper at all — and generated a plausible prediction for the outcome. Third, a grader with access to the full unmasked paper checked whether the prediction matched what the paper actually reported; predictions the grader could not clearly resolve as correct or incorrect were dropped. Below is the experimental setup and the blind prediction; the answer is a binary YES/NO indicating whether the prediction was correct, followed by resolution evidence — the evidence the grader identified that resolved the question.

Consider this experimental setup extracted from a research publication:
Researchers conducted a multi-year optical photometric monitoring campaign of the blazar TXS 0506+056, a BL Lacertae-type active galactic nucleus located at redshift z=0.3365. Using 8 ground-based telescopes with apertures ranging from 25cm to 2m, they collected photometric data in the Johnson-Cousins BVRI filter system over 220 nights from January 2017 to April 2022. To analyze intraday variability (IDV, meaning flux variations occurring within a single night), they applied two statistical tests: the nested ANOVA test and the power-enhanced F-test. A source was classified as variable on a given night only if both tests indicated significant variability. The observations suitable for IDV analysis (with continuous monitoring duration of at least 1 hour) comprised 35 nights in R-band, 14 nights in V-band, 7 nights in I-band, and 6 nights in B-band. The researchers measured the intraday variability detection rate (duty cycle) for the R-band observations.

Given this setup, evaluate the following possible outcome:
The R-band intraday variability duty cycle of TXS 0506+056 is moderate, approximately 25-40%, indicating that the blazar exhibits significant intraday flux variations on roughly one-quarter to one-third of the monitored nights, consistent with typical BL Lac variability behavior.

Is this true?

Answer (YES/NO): NO